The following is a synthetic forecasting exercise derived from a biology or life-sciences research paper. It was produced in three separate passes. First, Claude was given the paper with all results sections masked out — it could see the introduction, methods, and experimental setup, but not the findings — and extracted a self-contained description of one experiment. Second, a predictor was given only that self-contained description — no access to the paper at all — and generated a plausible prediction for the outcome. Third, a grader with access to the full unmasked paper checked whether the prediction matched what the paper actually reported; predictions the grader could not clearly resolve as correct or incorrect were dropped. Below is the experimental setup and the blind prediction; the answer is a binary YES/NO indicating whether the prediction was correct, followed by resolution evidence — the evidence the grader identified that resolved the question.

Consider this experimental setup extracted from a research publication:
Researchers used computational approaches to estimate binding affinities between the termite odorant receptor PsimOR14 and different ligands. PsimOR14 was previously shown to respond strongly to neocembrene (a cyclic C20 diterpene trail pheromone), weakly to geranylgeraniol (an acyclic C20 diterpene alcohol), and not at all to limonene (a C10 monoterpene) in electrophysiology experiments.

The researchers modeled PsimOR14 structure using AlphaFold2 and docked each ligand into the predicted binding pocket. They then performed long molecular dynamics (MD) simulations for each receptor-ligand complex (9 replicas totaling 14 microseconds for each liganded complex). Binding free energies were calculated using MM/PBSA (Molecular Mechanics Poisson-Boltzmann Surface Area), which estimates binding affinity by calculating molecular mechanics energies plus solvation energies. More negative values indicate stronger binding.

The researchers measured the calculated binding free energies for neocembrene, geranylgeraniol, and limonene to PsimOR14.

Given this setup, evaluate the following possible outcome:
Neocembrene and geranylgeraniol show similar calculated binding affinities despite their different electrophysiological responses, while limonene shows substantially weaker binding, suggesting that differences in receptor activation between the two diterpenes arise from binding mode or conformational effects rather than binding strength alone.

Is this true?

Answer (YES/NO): NO